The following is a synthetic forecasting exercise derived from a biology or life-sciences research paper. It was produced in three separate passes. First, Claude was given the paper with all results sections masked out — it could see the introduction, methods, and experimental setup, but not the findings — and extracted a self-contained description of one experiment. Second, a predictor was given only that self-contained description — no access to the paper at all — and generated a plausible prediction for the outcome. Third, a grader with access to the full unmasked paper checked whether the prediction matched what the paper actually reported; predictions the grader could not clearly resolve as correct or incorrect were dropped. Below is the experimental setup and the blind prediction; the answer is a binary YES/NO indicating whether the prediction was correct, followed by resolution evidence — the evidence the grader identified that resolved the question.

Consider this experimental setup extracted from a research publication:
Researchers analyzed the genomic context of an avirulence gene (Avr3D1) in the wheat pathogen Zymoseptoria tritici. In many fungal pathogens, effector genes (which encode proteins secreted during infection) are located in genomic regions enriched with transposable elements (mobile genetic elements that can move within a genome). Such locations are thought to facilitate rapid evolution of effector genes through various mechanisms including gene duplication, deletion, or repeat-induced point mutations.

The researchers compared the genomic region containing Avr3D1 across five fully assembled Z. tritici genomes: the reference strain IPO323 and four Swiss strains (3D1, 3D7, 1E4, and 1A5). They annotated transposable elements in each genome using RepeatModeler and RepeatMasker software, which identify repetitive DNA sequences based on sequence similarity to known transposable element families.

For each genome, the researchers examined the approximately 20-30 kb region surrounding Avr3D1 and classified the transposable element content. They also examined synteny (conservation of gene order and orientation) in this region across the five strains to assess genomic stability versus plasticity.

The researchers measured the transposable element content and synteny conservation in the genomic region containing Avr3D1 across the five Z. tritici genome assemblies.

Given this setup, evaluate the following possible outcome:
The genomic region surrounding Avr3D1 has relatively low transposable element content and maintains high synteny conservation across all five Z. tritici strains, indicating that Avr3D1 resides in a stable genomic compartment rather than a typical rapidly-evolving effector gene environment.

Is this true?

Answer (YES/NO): NO